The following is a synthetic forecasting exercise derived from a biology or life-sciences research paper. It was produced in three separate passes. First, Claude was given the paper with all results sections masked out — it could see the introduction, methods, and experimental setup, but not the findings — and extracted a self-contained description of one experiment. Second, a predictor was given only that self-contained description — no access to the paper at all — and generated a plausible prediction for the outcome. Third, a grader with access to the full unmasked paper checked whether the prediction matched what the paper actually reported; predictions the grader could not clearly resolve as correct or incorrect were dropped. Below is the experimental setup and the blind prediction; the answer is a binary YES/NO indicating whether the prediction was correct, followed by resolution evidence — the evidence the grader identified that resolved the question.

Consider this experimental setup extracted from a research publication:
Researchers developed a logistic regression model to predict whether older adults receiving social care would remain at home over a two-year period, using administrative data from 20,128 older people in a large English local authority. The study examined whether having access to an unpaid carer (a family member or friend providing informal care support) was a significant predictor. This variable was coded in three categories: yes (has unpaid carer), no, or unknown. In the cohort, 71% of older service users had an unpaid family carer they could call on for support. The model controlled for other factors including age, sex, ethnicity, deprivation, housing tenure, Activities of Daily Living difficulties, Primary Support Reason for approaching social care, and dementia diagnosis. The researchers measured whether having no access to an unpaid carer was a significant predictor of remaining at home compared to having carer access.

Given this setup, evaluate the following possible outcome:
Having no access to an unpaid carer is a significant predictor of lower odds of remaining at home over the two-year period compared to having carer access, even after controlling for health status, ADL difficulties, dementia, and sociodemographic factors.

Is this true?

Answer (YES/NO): YES